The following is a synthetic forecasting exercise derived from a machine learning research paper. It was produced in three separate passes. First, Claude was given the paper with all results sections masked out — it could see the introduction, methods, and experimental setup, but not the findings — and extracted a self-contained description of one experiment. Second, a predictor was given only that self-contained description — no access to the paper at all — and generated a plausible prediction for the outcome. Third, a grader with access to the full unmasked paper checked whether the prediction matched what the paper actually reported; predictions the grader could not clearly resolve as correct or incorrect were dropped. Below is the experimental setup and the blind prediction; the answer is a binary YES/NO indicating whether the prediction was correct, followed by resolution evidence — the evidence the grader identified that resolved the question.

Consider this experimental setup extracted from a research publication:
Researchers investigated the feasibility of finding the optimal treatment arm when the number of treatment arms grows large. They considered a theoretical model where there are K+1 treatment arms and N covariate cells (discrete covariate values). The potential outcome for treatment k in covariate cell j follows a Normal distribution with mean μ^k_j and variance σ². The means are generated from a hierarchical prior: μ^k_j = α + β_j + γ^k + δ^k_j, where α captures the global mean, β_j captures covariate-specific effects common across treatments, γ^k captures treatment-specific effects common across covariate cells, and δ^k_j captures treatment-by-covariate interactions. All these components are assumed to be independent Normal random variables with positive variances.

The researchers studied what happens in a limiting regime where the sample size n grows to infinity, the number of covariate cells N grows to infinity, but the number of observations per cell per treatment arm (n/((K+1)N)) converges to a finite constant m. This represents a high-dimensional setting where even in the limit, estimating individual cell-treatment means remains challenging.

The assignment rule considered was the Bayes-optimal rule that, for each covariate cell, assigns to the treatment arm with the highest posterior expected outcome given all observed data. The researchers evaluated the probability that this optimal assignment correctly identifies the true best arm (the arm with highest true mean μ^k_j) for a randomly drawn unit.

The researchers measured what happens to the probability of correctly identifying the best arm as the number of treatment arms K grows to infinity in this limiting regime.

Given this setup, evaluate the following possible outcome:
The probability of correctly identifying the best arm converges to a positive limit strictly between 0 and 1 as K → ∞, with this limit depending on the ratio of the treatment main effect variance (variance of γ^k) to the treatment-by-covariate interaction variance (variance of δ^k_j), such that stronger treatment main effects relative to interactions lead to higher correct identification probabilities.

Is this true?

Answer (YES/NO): NO